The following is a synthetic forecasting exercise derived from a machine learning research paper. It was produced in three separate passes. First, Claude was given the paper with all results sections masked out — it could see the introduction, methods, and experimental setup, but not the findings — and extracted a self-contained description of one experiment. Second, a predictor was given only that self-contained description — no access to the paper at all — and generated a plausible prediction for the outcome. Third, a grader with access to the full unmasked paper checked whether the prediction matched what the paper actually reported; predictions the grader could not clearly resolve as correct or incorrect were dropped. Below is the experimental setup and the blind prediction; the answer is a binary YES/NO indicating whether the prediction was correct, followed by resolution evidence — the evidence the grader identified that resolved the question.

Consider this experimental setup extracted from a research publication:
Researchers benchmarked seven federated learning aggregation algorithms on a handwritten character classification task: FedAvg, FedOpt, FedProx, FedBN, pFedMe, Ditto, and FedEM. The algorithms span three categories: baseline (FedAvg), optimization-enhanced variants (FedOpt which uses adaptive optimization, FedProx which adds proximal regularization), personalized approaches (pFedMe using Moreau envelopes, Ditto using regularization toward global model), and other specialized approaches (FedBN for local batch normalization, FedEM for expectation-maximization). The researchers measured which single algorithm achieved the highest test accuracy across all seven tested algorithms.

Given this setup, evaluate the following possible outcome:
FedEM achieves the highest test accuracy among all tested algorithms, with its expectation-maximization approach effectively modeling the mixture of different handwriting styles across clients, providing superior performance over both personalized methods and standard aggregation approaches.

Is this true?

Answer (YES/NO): NO